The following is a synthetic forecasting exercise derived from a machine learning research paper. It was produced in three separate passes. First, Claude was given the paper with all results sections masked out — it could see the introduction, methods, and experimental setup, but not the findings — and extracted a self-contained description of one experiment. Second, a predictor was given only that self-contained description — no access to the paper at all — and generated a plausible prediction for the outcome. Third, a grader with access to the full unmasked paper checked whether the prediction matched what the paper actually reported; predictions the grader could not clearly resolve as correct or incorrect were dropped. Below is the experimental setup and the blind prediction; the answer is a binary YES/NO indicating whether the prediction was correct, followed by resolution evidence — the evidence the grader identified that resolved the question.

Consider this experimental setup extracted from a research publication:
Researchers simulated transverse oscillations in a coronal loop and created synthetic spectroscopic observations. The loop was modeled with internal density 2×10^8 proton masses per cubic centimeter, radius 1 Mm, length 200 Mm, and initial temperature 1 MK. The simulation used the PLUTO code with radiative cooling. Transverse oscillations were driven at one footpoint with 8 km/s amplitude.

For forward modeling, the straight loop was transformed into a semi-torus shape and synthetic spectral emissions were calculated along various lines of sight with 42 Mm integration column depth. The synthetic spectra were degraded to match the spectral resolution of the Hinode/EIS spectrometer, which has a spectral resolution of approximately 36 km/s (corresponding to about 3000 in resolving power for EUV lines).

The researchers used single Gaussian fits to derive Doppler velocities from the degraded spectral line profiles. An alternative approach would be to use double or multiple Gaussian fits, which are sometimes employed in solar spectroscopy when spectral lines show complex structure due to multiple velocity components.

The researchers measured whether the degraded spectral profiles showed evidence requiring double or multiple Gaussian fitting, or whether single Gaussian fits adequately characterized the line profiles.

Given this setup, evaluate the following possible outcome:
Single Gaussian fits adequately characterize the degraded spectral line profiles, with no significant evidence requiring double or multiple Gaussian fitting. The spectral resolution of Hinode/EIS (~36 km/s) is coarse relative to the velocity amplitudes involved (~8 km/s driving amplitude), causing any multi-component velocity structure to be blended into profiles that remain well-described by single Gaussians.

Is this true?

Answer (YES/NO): YES